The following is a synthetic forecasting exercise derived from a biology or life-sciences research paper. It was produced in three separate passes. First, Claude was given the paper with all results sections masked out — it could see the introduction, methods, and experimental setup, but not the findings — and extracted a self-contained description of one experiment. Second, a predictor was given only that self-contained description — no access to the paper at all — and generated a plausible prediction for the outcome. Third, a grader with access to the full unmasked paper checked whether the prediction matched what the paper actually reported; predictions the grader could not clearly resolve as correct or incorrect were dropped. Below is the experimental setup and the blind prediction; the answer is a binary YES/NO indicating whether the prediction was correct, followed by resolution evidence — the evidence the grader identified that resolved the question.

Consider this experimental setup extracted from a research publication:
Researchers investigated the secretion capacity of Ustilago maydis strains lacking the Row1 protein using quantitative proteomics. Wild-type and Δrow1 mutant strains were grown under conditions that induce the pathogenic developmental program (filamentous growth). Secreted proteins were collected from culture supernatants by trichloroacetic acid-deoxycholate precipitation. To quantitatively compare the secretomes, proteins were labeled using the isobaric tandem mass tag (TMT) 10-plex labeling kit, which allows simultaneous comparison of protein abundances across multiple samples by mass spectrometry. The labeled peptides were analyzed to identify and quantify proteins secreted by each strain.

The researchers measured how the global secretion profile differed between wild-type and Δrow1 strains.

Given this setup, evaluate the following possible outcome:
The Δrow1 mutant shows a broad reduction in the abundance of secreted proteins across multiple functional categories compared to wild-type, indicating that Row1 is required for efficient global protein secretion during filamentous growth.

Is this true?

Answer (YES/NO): NO